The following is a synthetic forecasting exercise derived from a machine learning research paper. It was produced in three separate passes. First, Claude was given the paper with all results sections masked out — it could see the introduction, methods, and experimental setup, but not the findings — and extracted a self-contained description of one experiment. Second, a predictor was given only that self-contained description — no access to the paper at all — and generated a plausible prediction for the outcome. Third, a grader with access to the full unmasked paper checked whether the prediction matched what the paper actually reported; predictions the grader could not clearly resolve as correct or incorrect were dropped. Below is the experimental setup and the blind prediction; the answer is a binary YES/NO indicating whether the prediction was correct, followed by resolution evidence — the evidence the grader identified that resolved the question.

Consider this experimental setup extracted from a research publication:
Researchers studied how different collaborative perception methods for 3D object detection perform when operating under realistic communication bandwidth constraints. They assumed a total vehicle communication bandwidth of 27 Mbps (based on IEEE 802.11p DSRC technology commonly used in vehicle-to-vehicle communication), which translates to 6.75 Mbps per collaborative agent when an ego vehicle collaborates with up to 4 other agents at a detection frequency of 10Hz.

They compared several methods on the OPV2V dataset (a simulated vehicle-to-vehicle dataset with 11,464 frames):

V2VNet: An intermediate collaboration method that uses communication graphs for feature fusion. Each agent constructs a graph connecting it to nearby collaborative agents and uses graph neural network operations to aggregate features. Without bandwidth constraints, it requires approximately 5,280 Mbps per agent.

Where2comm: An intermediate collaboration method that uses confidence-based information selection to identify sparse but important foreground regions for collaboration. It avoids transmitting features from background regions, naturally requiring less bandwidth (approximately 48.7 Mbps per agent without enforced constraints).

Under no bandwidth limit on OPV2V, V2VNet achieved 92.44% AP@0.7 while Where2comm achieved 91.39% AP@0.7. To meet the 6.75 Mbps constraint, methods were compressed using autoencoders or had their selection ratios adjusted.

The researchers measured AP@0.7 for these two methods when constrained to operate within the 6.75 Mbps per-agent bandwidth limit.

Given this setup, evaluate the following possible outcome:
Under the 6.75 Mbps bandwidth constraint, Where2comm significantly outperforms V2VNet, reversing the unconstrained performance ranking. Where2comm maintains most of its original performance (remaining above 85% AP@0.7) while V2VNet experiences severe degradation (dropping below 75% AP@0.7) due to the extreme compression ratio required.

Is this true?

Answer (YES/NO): NO